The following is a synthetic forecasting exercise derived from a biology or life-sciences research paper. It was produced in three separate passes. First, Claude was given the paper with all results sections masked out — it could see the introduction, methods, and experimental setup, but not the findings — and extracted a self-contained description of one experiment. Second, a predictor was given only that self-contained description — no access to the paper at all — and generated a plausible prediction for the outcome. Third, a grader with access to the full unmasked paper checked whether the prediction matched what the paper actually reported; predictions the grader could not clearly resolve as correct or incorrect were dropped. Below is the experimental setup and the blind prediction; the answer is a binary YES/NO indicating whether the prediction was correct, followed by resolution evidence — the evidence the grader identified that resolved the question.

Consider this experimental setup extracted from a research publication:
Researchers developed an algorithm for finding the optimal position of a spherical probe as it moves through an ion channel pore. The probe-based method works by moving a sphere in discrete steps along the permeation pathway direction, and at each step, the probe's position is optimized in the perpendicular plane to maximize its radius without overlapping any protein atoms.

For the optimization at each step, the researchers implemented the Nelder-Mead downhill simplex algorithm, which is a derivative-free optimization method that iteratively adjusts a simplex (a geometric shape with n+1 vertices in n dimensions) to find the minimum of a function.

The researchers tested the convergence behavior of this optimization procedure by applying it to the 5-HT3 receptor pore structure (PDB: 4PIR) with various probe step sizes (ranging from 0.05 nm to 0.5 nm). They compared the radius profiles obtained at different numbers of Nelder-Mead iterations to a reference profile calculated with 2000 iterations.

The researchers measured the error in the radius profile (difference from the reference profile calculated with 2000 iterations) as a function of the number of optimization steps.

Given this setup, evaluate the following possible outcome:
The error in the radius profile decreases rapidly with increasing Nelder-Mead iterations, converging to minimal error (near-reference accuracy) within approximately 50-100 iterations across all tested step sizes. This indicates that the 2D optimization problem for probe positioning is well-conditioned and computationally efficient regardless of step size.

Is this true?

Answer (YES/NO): YES